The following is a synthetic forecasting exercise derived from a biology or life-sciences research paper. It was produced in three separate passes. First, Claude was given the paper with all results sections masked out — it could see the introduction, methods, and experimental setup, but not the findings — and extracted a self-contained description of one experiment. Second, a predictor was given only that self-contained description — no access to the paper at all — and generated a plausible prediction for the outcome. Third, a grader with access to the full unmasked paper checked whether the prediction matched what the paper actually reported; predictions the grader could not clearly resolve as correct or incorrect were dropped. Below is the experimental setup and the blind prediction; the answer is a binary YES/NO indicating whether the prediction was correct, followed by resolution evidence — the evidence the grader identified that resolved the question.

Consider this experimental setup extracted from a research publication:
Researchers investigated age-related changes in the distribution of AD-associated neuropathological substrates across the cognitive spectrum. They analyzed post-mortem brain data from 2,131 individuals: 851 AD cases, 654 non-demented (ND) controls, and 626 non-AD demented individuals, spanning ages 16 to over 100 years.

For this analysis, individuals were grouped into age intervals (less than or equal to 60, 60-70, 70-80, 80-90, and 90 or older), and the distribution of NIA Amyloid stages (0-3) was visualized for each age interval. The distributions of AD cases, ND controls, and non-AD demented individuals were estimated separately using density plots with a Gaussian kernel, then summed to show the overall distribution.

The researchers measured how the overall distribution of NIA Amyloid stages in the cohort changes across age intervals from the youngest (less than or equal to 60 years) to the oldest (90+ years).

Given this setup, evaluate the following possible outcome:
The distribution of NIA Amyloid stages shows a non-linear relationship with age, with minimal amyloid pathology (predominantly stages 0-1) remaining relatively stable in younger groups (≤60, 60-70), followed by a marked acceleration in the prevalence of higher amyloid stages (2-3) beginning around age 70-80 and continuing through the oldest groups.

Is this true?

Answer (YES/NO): NO